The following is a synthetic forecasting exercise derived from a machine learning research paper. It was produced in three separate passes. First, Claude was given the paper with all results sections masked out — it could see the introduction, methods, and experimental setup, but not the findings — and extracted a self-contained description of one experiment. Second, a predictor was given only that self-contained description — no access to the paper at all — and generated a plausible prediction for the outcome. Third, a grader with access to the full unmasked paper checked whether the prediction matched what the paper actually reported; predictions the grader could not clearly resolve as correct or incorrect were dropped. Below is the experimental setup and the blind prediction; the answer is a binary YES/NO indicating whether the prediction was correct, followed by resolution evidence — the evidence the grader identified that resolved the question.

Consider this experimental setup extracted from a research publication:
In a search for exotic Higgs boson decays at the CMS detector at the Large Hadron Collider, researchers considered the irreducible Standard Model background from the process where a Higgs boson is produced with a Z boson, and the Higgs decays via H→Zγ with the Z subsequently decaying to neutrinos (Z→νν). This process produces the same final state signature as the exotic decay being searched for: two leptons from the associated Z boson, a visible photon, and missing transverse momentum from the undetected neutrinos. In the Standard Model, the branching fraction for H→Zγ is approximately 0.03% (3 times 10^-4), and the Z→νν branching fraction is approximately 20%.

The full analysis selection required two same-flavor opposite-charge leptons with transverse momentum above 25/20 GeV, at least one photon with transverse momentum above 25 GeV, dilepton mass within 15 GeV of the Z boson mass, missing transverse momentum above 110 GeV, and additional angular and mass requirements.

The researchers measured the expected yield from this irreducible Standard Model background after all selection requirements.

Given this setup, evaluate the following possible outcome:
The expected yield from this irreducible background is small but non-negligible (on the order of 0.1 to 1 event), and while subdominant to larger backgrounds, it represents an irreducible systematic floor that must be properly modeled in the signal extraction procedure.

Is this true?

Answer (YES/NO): NO